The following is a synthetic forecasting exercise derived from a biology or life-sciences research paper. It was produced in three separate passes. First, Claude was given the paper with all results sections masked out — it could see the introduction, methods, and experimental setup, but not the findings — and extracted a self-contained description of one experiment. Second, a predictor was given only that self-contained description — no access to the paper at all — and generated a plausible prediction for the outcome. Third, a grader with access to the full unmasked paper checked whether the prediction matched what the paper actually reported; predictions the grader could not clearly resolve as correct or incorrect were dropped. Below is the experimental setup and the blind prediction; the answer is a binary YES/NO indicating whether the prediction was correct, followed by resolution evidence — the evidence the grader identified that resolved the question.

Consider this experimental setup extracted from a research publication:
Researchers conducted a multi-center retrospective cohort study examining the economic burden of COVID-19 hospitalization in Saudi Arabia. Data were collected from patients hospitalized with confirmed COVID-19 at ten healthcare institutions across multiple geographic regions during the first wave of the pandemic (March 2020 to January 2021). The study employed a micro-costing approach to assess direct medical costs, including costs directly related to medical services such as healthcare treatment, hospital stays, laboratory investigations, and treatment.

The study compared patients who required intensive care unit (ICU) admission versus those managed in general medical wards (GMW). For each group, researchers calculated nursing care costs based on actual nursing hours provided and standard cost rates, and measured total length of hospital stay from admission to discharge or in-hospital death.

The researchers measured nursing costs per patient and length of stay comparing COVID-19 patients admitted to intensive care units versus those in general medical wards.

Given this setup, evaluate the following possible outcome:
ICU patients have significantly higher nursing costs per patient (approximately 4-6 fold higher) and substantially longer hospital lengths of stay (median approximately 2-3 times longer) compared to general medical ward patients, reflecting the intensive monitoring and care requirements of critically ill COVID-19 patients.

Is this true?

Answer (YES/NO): NO